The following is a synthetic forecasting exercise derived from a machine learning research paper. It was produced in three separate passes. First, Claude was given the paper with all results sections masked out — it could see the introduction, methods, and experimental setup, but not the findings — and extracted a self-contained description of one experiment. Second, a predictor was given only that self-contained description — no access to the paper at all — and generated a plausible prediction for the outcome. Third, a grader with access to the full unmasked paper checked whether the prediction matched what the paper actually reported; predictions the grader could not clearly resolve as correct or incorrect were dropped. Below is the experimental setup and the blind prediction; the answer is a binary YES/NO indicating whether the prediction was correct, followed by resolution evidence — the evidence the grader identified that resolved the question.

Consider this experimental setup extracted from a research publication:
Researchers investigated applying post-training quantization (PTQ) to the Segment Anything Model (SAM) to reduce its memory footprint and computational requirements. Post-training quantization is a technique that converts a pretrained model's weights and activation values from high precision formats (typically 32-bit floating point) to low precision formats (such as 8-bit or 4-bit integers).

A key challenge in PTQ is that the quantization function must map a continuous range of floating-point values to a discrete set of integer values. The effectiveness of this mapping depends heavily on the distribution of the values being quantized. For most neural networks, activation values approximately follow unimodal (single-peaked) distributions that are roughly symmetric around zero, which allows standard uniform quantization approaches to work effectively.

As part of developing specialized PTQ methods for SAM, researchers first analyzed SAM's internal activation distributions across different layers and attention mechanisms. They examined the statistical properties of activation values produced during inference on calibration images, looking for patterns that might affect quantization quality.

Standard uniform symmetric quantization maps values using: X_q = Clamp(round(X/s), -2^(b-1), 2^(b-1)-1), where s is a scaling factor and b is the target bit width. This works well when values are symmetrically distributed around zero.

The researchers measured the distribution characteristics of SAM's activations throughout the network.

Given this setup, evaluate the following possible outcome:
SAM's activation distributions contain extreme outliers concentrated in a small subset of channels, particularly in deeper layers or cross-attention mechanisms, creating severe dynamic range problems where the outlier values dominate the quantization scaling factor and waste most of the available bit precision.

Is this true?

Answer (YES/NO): NO